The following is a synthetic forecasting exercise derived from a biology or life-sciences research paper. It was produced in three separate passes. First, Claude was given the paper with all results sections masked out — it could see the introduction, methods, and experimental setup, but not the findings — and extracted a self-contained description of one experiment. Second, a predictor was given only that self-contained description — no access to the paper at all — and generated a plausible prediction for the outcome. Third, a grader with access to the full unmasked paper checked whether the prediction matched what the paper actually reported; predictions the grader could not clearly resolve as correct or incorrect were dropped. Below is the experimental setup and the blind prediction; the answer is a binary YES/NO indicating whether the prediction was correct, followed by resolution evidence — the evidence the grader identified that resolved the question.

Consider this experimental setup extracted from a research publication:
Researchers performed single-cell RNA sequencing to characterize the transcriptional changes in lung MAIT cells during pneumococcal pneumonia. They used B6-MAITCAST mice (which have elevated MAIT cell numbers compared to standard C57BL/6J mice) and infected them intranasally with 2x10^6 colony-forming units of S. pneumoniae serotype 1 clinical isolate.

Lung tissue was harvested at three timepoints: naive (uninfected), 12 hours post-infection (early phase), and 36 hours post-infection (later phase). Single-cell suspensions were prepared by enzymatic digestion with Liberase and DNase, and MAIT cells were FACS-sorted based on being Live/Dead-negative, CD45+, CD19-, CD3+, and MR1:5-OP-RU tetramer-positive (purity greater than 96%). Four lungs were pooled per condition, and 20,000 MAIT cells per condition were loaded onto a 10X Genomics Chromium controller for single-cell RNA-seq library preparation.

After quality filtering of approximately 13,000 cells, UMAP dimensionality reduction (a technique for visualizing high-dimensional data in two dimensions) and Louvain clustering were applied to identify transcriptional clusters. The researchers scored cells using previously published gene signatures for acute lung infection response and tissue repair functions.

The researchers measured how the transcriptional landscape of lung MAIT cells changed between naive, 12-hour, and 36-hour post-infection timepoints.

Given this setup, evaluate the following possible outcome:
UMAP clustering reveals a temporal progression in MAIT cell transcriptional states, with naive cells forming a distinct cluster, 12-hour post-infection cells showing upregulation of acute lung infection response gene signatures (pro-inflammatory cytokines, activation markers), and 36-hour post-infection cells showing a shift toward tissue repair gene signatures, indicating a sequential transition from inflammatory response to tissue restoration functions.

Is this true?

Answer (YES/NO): NO